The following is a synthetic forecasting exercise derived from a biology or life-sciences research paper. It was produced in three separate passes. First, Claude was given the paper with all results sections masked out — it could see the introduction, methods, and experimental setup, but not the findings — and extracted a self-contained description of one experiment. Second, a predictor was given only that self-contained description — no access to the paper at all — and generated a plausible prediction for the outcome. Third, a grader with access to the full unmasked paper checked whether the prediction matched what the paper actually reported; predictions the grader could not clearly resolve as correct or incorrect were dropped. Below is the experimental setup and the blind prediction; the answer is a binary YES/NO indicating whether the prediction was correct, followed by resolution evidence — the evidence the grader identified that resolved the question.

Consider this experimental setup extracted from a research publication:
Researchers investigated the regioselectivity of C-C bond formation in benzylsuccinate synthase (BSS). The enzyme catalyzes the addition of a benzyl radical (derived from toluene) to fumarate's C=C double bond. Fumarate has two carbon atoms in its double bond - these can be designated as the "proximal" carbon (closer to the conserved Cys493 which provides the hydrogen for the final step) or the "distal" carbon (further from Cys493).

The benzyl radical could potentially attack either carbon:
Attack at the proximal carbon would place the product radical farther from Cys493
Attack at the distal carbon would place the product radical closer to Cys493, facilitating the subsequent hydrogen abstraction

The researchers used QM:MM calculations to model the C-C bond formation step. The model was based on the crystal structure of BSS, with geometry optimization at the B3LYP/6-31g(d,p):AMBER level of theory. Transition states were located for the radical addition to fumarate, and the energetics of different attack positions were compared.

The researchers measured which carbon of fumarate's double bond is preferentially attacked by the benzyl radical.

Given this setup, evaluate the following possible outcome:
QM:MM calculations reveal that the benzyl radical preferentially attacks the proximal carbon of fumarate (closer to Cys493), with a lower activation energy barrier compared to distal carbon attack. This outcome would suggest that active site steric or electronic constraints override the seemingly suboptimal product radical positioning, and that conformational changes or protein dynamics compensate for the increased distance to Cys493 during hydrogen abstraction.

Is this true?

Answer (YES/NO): NO